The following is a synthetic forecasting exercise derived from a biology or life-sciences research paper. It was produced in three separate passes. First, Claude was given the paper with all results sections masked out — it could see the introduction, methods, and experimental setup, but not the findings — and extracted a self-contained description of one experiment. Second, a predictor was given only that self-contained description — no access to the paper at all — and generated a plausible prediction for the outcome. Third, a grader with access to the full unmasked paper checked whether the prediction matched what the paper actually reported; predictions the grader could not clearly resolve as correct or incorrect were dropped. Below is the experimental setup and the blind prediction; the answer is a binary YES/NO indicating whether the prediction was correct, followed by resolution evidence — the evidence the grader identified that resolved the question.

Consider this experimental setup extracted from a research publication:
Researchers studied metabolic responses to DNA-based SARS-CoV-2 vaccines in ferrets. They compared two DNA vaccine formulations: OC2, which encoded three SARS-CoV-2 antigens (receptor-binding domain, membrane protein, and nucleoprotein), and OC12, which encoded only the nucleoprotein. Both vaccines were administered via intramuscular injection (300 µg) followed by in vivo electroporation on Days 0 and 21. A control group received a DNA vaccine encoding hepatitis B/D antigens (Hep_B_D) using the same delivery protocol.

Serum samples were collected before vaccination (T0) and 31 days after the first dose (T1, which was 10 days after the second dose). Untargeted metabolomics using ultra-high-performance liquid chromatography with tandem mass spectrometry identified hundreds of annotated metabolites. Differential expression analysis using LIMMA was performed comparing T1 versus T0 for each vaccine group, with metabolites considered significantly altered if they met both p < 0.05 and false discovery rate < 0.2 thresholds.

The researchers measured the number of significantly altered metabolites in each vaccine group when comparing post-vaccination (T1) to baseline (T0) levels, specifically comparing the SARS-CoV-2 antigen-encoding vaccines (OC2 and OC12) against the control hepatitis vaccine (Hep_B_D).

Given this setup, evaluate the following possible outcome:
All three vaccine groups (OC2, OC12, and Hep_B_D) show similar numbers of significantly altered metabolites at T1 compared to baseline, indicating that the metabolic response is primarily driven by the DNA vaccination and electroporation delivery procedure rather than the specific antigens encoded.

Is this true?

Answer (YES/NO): NO